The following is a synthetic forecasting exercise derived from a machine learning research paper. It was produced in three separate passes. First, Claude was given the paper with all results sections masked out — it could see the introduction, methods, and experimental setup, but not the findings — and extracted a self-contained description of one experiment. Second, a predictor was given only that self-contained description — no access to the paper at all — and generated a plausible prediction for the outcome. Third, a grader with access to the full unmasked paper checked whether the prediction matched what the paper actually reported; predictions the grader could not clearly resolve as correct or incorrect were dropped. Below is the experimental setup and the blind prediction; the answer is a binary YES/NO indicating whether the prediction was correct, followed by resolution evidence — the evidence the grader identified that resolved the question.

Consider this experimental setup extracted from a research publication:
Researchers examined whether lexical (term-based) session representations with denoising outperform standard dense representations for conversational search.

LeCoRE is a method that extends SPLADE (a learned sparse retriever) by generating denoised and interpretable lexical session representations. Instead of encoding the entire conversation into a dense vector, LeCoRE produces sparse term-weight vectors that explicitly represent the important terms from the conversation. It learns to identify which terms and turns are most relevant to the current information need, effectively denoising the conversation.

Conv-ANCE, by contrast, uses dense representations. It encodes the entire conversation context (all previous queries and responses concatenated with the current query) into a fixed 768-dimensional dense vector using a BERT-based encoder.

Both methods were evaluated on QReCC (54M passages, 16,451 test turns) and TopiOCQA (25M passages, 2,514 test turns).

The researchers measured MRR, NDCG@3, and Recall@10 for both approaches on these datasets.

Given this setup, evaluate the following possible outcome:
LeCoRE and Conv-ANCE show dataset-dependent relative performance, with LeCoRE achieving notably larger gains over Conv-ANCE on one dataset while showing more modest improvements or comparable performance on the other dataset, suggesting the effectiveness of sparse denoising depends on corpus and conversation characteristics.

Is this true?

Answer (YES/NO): NO